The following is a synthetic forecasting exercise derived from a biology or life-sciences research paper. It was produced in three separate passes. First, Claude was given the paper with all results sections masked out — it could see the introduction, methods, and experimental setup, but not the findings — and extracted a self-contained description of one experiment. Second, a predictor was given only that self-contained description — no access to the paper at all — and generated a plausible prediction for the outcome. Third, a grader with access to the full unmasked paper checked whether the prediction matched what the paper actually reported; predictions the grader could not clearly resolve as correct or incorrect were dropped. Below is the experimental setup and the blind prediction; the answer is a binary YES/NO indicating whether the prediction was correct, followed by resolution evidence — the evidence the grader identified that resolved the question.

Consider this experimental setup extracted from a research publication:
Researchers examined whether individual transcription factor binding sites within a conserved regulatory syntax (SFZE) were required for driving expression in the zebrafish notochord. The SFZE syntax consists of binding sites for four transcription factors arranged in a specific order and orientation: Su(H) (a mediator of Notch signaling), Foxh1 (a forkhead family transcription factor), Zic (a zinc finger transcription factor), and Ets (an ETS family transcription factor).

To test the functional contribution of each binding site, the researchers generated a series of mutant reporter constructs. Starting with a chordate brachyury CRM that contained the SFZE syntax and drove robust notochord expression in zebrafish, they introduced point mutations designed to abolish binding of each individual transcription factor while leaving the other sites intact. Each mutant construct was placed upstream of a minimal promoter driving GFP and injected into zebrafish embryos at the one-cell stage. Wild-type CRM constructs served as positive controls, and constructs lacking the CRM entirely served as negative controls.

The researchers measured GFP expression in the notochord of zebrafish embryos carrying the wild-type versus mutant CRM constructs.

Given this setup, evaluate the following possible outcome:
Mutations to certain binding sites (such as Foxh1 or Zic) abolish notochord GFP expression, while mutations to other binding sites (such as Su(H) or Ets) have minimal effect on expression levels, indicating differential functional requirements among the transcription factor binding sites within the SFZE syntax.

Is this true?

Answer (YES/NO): NO